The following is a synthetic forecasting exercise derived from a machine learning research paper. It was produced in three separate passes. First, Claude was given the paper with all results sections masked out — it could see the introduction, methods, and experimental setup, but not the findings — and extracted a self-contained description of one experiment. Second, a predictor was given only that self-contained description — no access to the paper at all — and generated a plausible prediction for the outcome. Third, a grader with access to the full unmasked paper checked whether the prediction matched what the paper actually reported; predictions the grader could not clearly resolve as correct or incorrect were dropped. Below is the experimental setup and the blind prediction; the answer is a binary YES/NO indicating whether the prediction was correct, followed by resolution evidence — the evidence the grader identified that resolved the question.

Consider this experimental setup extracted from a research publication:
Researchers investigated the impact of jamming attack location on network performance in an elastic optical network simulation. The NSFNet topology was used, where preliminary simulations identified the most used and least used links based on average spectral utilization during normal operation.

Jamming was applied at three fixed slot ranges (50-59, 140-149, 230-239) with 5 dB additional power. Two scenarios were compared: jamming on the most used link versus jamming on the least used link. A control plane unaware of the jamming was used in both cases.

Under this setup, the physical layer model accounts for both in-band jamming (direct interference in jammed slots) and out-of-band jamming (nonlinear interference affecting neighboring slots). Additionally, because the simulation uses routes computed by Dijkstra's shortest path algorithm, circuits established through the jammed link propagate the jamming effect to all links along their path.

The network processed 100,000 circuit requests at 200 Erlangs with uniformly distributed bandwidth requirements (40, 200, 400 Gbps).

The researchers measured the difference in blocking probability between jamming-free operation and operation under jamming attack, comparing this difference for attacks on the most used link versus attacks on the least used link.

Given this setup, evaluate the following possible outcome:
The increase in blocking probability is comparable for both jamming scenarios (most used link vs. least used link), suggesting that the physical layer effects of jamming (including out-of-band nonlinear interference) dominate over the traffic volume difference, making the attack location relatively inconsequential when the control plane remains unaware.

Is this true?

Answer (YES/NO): NO